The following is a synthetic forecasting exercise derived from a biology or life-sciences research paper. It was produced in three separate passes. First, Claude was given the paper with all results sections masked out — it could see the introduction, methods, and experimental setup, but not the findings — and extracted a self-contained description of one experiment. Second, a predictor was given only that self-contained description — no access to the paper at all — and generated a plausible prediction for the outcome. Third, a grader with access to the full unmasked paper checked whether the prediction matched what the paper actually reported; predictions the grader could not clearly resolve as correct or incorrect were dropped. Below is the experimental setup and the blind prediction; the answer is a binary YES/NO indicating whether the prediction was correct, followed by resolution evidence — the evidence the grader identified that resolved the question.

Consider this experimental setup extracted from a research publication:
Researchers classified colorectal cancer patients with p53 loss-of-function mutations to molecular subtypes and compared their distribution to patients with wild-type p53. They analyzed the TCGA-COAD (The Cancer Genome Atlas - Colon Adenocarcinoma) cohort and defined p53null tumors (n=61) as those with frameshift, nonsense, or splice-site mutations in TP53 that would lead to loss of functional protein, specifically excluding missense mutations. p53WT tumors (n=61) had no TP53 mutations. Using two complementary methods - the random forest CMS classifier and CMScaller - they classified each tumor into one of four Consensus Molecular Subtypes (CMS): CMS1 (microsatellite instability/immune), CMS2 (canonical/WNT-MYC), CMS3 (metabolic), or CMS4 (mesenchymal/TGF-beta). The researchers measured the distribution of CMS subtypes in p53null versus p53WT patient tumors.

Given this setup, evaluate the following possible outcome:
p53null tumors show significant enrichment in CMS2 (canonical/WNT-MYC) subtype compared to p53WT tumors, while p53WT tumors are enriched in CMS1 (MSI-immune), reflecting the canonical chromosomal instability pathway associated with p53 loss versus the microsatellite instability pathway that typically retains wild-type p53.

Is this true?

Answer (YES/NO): NO